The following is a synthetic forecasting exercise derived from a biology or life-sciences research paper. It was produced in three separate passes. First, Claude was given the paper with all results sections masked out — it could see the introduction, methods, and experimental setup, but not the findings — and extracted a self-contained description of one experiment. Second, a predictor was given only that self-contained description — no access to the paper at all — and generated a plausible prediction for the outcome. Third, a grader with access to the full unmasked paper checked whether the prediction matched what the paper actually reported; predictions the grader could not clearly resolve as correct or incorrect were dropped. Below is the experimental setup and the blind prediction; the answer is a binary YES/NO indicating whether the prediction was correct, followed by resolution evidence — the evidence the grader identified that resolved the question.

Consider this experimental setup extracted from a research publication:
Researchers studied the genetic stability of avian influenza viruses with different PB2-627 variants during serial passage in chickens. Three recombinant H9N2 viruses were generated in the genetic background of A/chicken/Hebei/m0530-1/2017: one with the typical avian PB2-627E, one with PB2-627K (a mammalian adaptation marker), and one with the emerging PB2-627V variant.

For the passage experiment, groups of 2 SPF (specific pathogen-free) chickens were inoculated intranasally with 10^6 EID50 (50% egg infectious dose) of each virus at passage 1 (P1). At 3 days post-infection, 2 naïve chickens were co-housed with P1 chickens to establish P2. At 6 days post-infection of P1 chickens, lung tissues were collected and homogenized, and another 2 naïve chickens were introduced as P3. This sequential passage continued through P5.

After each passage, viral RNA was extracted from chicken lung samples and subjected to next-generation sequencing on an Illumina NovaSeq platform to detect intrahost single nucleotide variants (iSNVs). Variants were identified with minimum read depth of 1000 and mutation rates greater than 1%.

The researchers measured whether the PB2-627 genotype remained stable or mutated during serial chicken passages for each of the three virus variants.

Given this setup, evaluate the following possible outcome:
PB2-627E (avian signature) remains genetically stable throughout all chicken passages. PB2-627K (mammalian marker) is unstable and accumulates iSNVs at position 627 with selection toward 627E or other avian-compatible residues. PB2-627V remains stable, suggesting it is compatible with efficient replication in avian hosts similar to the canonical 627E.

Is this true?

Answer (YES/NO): NO